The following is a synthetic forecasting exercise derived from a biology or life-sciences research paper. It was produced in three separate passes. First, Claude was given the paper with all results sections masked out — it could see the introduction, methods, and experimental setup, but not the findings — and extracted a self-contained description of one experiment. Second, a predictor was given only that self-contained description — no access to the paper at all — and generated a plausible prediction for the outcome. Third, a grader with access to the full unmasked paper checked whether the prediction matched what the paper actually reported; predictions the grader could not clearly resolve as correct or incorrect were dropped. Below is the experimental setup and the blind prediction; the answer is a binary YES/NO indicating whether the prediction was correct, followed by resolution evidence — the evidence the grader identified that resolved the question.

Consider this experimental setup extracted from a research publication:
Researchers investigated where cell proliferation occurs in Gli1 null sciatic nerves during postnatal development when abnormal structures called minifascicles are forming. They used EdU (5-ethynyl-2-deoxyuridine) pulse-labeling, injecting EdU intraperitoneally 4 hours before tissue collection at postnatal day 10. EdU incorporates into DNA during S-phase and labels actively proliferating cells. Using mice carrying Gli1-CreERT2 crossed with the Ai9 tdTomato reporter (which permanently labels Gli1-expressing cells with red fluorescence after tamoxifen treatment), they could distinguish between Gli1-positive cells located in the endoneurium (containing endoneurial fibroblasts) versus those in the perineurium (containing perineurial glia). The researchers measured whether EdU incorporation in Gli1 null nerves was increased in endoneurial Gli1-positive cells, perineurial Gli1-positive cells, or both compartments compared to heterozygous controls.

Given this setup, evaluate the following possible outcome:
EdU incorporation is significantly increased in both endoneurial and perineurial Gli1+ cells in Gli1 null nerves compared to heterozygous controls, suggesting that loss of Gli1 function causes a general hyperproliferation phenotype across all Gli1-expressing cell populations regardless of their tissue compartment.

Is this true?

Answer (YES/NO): NO